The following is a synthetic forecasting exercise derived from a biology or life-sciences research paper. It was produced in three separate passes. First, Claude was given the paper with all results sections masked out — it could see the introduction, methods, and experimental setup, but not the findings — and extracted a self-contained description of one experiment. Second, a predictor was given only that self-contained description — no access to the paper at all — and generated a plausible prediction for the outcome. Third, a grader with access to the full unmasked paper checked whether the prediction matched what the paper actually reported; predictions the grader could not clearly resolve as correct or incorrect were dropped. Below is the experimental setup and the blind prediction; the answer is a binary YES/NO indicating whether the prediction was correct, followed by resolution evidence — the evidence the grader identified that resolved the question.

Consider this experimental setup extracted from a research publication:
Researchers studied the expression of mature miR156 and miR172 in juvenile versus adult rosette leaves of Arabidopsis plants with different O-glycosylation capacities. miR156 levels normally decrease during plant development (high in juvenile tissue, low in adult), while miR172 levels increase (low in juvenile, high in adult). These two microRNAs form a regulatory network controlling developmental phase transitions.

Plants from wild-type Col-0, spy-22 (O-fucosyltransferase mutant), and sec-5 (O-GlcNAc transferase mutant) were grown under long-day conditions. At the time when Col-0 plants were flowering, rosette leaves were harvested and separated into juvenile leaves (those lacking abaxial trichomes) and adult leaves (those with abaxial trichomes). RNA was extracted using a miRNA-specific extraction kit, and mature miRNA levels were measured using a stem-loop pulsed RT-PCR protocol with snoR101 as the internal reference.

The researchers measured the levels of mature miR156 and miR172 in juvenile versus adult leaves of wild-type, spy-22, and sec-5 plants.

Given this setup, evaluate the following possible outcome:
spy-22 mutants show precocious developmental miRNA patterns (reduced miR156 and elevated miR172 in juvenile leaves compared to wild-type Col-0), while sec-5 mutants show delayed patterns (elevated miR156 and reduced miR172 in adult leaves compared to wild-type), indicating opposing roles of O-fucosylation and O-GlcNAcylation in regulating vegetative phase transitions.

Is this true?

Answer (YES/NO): NO